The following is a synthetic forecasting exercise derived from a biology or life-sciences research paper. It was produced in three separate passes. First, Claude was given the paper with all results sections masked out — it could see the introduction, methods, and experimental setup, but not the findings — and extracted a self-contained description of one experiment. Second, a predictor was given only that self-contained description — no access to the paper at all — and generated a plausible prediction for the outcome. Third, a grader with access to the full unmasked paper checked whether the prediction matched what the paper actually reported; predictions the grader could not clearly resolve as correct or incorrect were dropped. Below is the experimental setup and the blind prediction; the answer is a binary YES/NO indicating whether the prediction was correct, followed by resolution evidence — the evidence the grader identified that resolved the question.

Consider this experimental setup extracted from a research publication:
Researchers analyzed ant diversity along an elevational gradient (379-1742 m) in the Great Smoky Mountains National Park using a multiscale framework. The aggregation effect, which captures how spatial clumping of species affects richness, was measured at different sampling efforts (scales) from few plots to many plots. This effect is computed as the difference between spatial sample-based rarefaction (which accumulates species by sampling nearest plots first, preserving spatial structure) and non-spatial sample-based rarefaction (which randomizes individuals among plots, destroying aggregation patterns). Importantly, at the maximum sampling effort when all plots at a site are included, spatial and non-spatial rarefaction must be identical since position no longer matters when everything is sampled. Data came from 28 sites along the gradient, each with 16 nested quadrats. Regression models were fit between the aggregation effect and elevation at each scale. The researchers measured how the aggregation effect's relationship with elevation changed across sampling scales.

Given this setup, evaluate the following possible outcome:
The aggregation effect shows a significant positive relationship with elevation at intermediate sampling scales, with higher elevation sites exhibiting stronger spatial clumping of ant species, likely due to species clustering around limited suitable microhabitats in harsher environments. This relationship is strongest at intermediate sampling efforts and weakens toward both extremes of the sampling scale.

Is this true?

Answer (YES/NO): NO